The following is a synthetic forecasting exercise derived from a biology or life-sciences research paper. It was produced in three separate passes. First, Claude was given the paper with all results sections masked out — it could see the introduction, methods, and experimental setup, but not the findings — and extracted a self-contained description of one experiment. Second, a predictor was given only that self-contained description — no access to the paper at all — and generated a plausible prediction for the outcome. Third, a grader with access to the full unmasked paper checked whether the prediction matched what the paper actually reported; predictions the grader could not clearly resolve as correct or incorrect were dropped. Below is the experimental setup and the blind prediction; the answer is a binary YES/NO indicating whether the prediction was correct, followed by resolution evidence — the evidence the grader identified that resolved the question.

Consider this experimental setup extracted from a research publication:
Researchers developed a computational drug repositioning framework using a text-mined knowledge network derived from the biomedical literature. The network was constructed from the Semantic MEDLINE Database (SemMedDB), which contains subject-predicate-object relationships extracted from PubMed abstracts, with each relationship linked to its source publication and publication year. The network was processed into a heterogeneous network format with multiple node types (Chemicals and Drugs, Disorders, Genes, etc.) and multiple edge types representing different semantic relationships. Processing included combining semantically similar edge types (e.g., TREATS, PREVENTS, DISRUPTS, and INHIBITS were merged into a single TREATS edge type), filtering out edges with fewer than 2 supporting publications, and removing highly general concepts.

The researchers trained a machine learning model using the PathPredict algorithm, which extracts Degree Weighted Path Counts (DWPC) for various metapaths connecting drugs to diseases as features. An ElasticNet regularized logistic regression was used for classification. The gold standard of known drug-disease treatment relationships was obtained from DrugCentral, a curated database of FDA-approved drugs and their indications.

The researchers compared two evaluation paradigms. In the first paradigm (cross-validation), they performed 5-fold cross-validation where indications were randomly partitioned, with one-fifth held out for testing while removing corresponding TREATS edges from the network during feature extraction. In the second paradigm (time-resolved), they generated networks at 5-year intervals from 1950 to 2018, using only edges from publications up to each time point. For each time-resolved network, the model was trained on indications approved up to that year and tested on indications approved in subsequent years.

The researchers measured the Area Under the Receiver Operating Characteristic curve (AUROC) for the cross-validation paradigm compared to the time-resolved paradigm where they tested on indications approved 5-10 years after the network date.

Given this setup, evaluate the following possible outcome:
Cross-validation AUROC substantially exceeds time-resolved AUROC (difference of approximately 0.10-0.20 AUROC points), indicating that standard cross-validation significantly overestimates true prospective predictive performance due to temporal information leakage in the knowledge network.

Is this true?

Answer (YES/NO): NO